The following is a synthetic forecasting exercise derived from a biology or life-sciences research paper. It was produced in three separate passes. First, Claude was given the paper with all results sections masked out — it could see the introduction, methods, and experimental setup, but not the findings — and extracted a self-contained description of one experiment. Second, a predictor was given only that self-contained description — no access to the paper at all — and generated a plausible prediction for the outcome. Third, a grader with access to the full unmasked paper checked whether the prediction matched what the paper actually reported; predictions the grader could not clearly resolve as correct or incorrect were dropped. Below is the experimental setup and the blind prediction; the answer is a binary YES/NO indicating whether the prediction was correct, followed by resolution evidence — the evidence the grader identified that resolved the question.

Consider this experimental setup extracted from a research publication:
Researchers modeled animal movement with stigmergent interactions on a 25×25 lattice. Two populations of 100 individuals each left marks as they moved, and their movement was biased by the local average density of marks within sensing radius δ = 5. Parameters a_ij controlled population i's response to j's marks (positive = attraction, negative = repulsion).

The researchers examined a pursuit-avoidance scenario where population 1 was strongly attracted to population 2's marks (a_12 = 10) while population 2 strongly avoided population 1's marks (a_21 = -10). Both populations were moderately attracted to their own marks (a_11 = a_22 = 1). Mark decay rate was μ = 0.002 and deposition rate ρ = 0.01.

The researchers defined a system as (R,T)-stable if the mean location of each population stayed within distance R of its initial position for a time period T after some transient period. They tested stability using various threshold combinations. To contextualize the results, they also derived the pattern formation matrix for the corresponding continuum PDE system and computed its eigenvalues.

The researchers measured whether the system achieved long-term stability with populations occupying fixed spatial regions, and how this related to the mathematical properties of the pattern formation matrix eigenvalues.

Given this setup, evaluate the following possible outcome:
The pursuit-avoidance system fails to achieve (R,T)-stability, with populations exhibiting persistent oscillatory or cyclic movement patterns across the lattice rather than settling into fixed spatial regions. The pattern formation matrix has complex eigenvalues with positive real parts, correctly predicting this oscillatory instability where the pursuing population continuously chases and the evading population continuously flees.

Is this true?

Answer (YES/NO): YES